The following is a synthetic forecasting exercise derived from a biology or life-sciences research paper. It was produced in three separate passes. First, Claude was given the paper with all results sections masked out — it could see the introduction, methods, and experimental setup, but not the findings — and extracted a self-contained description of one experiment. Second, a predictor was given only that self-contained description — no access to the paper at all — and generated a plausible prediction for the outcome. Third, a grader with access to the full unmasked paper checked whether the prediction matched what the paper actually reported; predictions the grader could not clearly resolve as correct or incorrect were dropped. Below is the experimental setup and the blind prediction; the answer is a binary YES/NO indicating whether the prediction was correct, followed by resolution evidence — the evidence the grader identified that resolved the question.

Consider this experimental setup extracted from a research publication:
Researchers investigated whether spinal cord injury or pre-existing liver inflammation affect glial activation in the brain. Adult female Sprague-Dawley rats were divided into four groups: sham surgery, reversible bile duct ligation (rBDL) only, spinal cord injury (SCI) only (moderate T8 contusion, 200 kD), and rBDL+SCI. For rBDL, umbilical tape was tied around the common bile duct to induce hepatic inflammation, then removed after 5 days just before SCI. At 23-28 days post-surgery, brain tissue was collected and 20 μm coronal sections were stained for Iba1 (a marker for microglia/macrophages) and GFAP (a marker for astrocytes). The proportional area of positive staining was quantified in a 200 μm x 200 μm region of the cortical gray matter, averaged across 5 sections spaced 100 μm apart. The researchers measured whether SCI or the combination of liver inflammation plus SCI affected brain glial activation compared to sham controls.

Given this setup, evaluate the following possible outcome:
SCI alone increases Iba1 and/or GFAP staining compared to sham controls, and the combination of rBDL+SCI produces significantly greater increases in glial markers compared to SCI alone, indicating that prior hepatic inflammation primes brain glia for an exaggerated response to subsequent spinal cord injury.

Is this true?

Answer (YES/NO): NO